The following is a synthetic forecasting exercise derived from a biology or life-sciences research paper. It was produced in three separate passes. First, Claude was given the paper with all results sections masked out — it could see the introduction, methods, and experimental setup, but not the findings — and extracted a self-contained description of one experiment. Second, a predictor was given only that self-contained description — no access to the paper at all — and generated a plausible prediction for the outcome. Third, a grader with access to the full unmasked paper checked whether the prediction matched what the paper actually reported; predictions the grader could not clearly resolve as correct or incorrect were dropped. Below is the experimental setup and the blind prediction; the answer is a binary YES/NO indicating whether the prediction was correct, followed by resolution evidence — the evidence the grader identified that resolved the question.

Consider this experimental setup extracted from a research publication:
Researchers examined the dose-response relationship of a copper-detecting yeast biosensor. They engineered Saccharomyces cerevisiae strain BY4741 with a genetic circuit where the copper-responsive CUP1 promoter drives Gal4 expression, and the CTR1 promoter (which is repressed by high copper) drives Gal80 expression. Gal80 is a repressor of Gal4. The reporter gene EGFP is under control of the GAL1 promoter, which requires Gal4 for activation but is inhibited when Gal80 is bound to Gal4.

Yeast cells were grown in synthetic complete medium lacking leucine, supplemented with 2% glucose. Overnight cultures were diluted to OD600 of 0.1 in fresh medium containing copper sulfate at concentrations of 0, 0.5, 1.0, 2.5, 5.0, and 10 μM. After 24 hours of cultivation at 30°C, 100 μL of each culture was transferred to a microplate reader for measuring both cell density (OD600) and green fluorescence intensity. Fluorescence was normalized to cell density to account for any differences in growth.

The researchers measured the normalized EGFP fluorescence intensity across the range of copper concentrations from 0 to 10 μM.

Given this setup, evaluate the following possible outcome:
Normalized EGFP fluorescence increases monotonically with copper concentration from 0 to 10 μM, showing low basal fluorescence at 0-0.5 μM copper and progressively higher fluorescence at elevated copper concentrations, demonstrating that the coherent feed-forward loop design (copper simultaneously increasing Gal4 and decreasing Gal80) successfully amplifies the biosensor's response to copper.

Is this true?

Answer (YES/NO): NO